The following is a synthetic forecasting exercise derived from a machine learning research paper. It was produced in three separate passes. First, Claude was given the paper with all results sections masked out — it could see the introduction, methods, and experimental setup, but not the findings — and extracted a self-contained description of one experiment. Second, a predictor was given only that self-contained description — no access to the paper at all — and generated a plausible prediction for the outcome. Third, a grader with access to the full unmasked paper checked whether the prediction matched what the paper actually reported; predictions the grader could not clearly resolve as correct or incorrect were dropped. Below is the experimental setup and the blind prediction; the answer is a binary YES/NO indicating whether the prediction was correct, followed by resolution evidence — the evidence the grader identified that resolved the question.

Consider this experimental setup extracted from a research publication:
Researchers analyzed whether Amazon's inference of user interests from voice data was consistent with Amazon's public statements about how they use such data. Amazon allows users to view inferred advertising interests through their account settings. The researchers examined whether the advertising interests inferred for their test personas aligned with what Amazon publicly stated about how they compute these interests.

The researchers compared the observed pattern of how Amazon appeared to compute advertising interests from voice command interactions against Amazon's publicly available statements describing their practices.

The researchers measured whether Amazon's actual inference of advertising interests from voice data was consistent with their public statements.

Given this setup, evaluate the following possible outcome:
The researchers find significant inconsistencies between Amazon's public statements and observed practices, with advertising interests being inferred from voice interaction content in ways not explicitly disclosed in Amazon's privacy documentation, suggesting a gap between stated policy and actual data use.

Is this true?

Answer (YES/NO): YES